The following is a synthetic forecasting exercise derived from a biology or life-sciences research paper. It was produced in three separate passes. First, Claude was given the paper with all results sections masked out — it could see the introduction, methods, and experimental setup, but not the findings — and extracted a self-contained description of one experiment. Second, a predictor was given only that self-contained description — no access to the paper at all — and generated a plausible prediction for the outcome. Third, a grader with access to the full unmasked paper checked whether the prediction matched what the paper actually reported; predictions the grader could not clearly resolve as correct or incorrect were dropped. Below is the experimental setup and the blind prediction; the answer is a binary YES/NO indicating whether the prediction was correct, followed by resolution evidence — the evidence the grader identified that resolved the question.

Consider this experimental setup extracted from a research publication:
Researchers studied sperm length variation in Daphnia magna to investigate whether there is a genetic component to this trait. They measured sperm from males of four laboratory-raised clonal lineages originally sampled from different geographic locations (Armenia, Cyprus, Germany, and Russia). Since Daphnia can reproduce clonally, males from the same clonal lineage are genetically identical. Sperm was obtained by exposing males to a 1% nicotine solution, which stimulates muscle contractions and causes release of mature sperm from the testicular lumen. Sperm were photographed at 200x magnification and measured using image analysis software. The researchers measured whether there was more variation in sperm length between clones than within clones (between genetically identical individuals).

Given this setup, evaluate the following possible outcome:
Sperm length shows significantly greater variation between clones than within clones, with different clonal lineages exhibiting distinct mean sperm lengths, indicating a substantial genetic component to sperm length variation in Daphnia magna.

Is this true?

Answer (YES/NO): YES